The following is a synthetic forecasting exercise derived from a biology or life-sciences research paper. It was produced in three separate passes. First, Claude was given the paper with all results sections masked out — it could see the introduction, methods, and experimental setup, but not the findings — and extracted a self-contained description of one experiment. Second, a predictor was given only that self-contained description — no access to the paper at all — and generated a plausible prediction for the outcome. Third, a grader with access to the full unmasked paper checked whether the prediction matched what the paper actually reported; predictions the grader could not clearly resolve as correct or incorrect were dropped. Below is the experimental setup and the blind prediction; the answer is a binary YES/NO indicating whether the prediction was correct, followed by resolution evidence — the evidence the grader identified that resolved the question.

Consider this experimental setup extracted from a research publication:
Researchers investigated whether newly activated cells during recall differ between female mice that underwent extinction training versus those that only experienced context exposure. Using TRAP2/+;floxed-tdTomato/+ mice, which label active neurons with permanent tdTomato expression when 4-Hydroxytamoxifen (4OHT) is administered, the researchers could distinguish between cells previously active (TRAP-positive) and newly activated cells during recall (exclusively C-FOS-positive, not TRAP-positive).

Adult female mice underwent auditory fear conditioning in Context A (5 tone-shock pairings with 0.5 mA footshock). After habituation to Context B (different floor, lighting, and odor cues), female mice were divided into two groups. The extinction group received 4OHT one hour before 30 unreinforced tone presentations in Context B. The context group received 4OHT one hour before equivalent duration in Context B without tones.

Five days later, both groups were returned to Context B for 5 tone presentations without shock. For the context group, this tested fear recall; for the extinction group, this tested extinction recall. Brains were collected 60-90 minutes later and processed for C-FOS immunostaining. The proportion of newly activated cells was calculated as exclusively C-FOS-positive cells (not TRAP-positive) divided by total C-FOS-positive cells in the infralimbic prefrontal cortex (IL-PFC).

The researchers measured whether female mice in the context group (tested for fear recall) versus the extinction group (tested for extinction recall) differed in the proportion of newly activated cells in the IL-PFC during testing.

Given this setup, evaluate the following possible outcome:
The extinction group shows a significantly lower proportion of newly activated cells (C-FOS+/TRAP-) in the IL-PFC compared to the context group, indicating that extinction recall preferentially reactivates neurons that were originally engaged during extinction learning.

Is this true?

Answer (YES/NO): YES